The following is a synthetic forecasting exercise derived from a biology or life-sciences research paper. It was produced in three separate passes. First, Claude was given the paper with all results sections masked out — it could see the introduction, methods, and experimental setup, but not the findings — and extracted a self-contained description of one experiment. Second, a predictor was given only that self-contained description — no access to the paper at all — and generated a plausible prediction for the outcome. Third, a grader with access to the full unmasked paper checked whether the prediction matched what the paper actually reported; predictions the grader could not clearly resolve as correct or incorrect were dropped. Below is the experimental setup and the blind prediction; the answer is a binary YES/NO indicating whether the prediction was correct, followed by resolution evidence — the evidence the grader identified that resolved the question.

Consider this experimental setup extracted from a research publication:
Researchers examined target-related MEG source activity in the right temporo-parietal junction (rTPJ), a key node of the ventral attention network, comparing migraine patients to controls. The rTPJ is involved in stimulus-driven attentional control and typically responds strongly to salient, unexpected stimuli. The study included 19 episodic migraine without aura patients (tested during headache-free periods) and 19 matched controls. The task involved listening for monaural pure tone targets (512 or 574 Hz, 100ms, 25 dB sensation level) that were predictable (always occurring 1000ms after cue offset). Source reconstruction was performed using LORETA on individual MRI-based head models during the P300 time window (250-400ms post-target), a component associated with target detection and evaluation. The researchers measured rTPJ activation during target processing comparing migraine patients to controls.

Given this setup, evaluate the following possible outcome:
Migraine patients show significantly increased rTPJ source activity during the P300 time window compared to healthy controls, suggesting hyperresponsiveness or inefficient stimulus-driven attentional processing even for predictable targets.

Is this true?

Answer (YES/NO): YES